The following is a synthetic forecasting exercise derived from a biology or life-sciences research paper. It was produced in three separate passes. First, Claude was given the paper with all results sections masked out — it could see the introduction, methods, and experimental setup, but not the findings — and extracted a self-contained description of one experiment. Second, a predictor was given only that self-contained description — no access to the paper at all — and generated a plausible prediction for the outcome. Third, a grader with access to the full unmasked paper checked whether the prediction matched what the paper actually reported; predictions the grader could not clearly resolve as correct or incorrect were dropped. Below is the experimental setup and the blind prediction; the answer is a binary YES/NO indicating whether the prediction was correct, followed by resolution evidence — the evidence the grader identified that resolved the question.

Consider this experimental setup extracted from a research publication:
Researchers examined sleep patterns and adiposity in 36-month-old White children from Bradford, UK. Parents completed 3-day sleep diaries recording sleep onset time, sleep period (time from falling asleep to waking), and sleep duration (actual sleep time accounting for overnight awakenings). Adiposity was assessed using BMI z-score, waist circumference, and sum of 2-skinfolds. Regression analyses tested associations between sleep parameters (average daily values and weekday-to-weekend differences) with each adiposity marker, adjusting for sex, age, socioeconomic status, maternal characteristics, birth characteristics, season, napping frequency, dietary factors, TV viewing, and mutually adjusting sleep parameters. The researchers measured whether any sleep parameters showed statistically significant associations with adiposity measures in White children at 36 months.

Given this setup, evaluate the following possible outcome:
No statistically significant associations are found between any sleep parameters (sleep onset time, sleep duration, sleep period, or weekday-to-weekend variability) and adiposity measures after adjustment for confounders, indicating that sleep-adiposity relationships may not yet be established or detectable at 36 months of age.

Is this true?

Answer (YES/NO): YES